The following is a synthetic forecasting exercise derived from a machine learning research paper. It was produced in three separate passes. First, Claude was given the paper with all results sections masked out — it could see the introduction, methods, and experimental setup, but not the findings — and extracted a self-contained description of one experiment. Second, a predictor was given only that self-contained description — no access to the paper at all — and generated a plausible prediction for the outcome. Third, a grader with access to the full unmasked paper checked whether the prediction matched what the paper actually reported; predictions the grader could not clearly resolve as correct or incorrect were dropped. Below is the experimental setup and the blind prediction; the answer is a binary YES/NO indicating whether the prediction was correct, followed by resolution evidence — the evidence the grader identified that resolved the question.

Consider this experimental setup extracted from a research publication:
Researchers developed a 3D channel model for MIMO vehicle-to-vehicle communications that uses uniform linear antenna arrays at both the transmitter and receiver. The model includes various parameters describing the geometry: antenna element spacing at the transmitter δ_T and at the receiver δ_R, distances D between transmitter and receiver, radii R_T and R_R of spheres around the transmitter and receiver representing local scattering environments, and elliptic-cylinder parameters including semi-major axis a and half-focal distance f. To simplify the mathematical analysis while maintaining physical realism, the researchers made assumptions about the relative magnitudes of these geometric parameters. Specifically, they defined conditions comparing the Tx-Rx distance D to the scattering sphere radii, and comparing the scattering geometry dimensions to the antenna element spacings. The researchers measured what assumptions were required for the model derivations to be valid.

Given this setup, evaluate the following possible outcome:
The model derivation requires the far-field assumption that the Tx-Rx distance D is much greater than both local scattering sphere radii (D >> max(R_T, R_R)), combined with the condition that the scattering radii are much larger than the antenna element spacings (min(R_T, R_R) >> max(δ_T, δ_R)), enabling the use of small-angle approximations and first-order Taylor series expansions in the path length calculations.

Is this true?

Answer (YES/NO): NO